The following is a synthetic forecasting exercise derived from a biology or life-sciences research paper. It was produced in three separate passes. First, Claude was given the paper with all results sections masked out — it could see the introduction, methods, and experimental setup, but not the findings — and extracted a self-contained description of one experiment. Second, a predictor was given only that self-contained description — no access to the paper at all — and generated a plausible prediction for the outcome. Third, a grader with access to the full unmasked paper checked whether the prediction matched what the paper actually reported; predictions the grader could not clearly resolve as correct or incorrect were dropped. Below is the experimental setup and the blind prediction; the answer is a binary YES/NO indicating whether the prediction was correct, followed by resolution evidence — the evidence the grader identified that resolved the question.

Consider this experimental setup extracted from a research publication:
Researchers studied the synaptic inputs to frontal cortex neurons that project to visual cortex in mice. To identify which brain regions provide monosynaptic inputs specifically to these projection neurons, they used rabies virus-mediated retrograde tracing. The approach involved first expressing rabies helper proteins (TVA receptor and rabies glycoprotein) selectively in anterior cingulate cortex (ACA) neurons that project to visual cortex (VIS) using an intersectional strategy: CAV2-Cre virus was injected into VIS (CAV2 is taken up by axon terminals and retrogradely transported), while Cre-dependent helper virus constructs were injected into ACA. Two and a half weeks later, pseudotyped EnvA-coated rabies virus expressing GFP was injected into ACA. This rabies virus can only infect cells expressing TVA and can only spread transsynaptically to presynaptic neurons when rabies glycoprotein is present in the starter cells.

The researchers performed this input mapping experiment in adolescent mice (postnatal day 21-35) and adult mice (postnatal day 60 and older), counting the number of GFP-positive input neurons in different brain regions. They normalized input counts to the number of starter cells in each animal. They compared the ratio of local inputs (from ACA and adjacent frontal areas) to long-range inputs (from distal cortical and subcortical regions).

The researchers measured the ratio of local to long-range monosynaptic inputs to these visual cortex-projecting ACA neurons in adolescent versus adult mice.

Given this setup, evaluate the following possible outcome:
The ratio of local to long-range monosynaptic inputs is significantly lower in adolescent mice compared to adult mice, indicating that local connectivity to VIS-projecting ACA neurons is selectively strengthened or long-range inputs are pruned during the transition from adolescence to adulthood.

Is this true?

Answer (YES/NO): NO